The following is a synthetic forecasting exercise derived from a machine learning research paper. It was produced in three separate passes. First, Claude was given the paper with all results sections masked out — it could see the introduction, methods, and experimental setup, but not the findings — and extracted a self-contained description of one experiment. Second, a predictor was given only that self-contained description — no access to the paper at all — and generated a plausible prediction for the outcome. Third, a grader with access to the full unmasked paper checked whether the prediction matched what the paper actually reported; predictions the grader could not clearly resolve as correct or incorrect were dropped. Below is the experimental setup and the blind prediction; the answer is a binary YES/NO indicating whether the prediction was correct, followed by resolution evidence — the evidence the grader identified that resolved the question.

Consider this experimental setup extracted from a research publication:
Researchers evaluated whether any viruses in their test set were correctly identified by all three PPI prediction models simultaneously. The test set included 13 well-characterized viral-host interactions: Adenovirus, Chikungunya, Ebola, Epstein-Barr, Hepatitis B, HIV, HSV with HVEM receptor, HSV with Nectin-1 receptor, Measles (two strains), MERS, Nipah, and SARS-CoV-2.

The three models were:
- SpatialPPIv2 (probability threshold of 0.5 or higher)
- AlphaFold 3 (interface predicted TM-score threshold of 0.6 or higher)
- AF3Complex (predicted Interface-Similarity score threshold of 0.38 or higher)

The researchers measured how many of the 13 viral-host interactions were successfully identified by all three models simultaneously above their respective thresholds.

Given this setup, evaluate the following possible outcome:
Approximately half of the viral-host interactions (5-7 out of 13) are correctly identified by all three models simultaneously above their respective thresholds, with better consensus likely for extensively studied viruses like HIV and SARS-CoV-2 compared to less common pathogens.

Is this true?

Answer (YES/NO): NO